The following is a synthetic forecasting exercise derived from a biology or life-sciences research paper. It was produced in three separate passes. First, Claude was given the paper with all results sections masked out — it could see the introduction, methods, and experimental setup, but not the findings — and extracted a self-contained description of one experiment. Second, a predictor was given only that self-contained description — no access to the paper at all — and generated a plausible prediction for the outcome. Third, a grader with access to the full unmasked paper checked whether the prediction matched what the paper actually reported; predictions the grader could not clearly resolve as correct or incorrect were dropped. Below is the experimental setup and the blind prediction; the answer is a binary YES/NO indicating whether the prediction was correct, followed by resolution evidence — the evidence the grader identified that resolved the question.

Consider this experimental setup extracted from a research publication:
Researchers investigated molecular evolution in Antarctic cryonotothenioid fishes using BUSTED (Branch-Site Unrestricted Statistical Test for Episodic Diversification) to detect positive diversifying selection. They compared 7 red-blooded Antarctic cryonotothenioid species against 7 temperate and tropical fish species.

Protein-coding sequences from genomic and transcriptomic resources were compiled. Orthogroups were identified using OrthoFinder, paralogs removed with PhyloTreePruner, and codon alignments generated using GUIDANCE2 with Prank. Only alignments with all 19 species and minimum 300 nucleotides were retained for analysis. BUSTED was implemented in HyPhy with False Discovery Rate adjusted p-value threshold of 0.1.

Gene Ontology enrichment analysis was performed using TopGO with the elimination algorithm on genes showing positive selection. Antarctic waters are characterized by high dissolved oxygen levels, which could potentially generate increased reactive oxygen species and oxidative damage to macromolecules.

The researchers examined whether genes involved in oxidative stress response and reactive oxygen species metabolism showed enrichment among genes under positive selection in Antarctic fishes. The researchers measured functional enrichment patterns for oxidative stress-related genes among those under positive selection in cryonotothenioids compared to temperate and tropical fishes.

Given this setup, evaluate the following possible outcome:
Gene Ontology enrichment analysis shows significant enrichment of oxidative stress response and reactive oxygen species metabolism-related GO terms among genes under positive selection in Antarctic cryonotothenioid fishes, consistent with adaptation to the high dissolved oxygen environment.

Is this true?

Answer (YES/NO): NO